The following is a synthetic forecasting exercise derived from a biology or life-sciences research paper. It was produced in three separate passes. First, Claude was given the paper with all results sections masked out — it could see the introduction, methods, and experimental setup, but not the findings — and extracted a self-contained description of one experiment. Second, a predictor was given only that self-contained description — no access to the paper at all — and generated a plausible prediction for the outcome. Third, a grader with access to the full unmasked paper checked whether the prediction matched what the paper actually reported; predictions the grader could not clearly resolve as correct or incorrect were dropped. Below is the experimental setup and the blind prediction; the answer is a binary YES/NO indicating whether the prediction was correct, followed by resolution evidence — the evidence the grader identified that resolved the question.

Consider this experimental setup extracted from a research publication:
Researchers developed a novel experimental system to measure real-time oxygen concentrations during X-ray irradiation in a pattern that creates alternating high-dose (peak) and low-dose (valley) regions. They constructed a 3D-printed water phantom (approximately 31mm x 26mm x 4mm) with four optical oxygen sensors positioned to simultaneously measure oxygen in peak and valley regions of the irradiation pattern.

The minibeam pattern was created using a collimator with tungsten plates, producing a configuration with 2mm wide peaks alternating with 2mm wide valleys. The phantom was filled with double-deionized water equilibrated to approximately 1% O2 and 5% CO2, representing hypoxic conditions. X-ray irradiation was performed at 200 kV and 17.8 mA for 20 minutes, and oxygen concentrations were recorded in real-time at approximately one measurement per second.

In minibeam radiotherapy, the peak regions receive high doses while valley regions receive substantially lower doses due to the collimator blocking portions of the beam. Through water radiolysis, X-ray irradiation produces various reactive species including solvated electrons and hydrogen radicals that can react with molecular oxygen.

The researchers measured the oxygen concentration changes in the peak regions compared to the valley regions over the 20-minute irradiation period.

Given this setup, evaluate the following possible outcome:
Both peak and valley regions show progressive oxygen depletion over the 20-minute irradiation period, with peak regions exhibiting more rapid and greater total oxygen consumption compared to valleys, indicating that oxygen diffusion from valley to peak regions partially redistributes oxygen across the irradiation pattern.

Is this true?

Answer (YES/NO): YES